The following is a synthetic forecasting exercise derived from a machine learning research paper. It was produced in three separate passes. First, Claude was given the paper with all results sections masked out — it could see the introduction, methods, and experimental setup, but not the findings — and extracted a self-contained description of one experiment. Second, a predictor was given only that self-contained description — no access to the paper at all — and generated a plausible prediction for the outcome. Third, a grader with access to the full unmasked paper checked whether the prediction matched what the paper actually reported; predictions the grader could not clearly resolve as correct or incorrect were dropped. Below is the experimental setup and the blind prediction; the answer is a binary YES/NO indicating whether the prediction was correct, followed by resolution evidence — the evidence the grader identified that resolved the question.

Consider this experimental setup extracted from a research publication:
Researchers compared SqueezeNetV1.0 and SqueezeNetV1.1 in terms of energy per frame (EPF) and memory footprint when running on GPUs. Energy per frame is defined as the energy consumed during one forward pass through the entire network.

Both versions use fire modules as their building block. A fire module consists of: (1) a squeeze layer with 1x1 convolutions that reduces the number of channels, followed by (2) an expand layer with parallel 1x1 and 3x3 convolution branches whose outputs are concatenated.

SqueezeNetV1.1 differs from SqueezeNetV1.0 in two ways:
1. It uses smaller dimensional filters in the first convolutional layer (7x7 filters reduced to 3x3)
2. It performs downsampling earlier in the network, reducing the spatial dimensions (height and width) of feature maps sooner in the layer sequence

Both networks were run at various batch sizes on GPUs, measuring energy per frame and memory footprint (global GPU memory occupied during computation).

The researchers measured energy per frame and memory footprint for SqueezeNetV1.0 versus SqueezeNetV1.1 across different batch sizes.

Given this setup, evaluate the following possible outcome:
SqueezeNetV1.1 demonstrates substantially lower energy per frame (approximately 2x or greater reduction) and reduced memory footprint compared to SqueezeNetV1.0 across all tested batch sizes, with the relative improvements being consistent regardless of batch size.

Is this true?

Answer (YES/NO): NO